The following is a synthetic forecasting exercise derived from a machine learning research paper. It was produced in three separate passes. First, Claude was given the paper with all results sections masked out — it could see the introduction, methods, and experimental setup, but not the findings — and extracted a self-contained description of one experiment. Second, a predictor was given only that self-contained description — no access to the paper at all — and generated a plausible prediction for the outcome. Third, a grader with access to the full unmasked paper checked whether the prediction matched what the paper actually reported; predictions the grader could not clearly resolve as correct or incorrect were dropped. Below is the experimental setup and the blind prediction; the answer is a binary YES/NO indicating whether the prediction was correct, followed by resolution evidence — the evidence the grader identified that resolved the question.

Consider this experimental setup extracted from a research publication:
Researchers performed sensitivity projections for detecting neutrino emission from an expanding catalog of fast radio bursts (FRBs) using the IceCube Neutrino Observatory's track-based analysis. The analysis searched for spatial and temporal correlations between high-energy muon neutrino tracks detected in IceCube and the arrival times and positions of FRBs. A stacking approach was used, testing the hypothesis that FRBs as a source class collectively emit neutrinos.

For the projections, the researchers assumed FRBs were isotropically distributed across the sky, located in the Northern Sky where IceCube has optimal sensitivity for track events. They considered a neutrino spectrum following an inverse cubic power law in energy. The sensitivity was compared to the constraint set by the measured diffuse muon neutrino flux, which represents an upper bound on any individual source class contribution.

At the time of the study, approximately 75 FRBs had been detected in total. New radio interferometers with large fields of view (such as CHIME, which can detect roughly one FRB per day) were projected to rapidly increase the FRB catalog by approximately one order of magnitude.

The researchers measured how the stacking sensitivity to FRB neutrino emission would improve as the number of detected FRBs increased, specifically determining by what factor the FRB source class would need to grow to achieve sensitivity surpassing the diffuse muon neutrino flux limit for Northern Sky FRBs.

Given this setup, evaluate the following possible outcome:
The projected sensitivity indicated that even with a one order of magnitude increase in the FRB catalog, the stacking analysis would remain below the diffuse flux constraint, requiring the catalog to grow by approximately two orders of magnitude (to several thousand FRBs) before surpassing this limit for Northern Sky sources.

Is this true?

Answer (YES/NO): NO